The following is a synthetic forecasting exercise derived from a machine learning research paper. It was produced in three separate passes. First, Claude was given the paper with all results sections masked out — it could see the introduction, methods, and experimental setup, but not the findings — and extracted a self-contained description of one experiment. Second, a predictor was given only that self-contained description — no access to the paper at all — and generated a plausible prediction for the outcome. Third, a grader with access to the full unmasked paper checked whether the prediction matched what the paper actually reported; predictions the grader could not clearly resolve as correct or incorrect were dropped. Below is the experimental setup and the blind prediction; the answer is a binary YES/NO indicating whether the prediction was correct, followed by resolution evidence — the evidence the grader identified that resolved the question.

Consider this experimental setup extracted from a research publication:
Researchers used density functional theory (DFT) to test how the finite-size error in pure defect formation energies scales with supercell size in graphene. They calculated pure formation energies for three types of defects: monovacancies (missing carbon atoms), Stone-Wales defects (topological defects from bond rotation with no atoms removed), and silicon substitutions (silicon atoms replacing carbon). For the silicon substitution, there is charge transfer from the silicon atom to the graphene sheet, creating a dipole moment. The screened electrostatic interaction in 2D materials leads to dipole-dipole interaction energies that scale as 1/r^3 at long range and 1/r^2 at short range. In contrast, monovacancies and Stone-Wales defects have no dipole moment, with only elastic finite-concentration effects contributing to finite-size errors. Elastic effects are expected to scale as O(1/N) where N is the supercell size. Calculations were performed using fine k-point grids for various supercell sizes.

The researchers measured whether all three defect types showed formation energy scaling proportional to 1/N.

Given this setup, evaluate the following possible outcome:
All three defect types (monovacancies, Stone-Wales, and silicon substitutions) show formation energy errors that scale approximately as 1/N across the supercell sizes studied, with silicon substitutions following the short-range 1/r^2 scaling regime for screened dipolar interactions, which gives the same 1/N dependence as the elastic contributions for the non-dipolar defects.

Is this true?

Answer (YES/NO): YES